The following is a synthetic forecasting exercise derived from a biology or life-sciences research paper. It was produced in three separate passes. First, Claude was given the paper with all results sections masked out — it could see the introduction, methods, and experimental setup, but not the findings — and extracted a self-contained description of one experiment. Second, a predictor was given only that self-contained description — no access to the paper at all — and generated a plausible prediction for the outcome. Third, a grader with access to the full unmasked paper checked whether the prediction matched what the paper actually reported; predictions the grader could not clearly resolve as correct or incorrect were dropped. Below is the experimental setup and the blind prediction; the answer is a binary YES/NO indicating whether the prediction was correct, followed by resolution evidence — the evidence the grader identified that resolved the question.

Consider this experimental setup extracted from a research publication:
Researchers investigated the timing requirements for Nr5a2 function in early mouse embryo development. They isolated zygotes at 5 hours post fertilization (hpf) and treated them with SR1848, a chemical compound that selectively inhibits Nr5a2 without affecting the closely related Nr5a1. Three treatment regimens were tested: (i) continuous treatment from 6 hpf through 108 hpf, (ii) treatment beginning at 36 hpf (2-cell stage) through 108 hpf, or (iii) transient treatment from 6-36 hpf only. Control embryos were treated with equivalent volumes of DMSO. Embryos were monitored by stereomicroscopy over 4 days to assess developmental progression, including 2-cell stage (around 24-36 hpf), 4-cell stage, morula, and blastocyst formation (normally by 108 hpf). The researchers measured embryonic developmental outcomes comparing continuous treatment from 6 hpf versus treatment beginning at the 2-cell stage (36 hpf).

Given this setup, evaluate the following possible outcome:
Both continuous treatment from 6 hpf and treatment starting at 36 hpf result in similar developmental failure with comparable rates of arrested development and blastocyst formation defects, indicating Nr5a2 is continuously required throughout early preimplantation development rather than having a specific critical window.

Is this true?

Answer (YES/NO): NO